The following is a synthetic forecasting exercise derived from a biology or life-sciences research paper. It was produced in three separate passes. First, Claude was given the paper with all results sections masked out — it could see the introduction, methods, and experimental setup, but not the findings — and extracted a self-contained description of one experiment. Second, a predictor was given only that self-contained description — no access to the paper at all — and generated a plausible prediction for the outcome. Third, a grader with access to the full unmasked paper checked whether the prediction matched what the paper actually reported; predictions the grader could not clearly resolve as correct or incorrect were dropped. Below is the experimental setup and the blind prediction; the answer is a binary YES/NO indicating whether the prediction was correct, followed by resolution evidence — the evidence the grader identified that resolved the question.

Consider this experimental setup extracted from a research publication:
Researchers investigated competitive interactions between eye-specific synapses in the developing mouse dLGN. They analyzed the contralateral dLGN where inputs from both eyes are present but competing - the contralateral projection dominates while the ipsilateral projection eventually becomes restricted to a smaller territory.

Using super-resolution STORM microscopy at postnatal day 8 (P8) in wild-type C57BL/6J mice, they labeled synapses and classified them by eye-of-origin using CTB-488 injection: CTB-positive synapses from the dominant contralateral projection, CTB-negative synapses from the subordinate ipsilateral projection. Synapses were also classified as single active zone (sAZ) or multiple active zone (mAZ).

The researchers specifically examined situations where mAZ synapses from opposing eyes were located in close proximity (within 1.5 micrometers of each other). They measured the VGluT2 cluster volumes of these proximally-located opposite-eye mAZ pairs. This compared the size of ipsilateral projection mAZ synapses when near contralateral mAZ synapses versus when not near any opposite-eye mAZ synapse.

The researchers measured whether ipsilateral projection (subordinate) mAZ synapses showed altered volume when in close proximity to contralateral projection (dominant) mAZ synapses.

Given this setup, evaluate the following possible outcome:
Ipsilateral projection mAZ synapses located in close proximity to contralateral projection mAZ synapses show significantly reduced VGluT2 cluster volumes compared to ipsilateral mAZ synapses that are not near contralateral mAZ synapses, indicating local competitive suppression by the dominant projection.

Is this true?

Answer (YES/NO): NO